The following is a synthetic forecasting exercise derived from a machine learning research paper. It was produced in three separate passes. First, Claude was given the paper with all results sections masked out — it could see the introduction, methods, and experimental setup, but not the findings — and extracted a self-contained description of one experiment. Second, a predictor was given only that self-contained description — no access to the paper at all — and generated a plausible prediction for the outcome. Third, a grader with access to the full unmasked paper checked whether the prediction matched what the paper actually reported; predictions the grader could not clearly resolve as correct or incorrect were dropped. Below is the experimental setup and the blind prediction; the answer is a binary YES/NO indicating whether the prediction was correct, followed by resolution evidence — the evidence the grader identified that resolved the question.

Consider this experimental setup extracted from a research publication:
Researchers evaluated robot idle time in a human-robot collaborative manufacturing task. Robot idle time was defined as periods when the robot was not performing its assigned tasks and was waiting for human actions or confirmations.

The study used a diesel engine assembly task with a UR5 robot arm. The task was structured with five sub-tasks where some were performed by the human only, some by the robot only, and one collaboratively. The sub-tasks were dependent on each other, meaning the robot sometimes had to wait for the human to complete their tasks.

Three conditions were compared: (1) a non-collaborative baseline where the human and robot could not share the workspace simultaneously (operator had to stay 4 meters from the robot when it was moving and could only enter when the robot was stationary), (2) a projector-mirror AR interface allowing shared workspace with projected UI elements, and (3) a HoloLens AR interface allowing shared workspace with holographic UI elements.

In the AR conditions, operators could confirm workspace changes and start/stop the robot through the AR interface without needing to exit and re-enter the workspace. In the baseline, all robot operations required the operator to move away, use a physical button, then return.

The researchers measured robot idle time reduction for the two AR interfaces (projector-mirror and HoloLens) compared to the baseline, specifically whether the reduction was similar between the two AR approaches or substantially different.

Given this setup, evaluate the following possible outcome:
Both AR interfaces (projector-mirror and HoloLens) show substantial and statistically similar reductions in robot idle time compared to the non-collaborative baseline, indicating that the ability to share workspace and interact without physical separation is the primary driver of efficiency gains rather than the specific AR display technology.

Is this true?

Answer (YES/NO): NO